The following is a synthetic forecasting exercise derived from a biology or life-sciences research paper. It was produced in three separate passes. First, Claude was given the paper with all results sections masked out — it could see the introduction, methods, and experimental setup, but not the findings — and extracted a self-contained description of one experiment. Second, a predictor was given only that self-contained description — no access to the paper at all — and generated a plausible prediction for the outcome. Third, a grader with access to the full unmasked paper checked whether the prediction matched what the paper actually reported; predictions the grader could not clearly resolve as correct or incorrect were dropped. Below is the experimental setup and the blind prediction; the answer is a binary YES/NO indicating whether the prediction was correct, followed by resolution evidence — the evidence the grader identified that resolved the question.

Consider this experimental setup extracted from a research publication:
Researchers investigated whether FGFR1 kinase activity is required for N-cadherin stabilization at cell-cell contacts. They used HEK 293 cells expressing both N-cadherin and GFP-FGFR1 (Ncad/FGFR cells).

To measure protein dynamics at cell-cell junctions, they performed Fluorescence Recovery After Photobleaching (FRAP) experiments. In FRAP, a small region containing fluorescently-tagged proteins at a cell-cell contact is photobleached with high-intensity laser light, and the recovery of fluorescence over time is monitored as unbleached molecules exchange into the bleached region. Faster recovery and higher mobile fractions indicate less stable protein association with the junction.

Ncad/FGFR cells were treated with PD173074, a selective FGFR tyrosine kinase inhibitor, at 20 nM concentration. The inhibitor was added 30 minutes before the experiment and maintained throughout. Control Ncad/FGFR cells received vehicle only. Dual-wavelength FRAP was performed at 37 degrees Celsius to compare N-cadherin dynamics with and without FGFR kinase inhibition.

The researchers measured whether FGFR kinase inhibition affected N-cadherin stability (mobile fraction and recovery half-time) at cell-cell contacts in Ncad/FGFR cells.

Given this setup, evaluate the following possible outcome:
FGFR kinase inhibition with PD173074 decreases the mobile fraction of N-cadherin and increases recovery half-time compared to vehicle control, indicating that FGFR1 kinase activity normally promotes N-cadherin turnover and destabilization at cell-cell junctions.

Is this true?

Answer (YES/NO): NO